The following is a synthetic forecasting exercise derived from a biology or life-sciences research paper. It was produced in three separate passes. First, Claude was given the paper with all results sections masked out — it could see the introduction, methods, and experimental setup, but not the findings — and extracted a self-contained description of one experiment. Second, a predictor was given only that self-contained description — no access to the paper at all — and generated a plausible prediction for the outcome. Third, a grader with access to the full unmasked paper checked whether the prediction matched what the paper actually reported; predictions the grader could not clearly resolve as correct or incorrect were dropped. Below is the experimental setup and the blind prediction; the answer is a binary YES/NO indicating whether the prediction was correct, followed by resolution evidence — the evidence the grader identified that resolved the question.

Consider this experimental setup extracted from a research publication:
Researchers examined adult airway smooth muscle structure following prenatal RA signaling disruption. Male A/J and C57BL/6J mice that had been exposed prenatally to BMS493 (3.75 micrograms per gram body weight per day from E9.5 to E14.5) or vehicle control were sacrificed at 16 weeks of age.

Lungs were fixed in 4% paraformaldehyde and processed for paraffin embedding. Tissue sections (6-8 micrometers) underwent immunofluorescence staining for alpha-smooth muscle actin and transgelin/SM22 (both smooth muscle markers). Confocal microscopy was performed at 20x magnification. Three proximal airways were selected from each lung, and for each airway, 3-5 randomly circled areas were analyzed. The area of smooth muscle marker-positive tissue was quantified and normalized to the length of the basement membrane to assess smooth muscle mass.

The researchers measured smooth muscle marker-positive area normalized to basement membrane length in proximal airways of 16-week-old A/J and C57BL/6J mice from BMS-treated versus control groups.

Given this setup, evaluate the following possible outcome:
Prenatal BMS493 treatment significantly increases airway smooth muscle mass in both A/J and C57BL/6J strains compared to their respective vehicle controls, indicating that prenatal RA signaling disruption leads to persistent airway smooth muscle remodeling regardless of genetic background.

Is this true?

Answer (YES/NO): NO